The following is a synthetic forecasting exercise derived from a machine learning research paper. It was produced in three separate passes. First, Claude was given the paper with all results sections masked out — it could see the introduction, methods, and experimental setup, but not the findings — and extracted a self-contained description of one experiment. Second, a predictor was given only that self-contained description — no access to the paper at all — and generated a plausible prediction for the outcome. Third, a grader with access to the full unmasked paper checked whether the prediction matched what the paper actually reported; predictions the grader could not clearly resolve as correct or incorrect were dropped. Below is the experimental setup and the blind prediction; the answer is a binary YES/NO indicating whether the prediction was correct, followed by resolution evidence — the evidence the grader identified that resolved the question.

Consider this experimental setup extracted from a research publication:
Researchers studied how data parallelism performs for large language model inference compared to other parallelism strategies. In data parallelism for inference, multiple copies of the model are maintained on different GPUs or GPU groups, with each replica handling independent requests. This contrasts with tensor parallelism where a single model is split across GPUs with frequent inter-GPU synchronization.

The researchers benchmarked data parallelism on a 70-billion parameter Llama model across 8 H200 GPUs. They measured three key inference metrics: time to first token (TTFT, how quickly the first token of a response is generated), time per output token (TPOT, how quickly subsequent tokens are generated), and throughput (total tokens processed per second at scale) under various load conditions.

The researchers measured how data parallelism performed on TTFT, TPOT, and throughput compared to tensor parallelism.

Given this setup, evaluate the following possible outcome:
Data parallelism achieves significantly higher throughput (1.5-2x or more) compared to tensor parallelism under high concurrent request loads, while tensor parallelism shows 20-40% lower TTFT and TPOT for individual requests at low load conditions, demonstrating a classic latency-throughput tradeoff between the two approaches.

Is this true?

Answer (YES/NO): NO